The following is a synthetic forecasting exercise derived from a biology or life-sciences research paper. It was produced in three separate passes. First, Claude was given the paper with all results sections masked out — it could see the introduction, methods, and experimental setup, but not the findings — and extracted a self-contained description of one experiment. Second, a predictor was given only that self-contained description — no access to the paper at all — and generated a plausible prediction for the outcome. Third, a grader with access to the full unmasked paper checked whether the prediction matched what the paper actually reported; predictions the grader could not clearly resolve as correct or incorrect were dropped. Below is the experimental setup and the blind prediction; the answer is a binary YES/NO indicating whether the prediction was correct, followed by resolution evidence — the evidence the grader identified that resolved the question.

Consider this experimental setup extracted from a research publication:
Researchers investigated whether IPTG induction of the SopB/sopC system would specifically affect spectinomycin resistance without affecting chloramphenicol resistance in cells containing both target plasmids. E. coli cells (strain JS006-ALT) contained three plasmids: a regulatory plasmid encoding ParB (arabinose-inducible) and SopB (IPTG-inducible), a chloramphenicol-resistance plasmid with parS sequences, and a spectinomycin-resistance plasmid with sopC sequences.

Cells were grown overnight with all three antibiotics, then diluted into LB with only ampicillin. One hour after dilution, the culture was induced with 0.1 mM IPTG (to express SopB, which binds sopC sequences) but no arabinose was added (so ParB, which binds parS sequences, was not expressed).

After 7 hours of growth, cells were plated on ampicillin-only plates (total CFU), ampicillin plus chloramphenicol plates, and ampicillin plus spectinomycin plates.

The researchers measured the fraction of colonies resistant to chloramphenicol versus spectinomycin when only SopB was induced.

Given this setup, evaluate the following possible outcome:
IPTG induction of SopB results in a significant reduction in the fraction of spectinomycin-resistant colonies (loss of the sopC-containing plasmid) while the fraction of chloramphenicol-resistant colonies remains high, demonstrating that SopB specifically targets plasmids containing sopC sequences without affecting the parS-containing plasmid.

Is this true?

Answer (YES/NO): YES